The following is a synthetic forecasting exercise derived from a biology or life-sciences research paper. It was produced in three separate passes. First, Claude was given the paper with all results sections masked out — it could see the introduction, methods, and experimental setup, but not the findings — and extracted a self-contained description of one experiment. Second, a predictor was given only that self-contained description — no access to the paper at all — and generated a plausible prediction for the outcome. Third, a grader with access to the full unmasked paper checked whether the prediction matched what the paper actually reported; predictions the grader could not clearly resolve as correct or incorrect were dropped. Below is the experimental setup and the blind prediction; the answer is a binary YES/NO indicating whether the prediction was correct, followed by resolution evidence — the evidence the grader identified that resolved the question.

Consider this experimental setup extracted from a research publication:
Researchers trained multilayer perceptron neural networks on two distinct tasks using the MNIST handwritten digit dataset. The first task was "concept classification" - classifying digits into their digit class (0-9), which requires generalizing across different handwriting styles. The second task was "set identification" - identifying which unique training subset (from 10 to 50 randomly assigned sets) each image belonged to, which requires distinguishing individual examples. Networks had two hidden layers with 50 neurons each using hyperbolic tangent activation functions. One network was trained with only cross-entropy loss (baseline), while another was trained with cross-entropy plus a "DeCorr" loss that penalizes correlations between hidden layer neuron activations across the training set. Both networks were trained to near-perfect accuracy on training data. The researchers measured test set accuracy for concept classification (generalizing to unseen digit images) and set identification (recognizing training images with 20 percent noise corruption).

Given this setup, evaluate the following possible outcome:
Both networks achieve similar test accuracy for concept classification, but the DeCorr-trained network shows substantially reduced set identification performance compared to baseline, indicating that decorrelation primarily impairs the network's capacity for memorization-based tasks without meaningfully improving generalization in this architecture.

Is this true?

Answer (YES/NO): NO